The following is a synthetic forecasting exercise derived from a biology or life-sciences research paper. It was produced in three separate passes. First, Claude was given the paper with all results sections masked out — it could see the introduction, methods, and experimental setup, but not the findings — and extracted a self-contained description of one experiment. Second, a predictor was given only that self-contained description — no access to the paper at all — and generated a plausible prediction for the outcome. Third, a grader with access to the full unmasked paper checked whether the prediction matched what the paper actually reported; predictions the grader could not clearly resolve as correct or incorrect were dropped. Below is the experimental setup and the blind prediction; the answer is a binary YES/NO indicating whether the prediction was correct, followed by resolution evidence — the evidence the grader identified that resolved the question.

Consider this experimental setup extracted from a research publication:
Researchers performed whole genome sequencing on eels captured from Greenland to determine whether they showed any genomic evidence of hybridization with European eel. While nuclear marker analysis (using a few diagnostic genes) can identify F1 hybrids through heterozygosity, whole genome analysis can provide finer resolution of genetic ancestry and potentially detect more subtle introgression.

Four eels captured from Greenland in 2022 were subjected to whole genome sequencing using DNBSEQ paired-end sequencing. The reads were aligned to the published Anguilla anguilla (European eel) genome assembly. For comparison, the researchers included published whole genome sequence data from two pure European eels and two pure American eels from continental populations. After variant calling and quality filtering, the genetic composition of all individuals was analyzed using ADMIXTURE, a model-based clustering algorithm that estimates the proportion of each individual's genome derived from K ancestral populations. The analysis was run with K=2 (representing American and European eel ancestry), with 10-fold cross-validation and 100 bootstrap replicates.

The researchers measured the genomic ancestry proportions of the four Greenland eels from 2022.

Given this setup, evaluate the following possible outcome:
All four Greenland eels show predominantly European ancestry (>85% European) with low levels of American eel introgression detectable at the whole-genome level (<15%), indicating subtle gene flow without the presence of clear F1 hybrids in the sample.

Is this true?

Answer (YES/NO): NO